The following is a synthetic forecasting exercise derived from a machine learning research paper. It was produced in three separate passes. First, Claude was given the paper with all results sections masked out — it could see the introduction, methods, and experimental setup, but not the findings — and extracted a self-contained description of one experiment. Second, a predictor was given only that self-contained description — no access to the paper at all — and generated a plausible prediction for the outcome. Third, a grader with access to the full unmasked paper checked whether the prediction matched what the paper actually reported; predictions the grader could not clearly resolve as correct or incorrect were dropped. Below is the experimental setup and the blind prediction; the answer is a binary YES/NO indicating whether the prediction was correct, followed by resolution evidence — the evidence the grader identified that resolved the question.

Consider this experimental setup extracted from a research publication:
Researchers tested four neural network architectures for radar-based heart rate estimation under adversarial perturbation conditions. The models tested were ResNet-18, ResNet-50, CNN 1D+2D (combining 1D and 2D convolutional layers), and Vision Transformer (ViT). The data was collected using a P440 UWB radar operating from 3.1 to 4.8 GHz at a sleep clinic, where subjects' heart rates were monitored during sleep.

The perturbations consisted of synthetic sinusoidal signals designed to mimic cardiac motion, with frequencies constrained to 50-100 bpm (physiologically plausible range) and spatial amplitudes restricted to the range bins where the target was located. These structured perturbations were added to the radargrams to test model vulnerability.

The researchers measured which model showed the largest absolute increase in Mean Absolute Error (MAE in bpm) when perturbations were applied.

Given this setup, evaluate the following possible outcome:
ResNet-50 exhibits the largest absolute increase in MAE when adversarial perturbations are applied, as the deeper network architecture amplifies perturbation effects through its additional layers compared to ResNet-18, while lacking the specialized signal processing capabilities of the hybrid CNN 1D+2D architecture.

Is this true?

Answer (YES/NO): NO